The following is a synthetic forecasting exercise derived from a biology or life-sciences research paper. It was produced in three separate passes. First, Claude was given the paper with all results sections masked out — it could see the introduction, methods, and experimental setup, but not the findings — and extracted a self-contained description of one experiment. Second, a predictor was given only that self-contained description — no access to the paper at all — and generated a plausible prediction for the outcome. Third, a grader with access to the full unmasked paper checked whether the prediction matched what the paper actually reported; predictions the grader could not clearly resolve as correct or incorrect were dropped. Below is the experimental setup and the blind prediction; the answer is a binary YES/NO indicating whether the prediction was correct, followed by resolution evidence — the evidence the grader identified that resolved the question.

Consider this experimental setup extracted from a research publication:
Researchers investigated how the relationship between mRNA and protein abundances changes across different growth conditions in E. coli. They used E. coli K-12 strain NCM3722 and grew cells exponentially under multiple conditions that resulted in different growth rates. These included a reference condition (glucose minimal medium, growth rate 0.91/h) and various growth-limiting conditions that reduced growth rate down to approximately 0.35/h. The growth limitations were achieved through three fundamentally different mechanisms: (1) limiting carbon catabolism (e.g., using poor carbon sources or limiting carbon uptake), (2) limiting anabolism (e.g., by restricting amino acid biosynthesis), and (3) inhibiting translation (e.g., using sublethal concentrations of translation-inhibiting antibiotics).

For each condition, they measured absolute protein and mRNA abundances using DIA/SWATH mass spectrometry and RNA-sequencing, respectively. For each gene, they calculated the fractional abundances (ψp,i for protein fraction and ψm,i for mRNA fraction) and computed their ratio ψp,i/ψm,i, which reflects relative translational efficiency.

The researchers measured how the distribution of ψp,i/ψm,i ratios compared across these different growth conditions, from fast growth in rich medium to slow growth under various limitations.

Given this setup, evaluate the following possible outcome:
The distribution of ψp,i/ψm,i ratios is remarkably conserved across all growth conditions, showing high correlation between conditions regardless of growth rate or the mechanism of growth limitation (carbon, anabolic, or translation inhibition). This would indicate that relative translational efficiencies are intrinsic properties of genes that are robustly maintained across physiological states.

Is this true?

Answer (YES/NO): YES